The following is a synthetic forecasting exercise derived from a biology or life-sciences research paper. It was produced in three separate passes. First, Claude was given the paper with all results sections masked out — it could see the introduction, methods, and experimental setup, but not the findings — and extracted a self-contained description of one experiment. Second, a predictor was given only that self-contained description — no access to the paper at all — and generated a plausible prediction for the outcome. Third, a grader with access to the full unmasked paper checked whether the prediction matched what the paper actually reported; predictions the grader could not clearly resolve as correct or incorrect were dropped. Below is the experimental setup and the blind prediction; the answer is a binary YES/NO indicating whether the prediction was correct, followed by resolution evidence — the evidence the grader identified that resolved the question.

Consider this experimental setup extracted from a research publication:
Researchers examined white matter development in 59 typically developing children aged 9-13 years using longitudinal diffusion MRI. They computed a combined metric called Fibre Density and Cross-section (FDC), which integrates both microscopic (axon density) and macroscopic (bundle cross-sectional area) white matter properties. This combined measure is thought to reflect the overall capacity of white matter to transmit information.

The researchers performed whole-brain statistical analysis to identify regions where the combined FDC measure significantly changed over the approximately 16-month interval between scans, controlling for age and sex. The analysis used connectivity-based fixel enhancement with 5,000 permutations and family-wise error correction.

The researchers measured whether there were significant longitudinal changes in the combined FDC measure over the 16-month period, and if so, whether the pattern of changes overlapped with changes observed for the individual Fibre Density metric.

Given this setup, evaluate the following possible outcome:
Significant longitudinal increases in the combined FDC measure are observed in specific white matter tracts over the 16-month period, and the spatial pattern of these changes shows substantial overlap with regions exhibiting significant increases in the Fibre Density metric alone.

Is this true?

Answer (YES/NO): YES